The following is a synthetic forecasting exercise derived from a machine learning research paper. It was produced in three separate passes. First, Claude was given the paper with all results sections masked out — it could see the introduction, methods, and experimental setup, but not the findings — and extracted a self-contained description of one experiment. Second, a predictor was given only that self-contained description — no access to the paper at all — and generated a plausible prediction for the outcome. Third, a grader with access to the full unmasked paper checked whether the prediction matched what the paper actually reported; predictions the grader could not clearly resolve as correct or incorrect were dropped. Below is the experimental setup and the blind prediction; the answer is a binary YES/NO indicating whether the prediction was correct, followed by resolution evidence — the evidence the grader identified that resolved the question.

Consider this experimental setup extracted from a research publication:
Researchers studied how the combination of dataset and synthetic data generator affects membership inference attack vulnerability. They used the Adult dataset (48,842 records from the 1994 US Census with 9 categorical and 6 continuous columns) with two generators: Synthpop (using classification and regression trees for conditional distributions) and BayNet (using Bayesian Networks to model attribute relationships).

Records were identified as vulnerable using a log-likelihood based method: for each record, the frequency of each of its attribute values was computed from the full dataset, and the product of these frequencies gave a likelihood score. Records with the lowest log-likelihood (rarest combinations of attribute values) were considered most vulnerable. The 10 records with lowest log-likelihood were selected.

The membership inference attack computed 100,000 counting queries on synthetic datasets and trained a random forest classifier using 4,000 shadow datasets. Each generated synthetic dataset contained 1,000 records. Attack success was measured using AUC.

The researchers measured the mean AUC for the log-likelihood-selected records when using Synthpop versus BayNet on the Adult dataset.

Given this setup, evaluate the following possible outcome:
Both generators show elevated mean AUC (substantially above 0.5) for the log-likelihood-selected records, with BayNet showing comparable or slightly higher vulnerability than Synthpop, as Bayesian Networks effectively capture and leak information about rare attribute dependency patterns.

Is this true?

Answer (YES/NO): YES